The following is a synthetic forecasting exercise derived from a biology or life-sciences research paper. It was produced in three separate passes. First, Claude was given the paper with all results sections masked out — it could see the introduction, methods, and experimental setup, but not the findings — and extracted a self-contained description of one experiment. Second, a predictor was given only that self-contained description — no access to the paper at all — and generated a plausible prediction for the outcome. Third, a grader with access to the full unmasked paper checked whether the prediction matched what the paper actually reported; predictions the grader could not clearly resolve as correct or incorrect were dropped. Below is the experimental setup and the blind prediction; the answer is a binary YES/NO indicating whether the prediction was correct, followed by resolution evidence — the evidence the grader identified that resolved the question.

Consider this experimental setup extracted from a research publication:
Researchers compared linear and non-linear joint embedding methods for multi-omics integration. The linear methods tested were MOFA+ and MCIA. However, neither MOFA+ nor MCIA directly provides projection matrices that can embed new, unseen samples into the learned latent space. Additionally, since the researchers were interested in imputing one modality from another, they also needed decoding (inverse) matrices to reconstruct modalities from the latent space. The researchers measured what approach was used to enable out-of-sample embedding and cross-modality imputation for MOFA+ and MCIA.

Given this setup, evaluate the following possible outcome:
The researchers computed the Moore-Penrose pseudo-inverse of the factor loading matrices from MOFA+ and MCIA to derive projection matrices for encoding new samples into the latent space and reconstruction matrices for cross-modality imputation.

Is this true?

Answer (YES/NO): NO